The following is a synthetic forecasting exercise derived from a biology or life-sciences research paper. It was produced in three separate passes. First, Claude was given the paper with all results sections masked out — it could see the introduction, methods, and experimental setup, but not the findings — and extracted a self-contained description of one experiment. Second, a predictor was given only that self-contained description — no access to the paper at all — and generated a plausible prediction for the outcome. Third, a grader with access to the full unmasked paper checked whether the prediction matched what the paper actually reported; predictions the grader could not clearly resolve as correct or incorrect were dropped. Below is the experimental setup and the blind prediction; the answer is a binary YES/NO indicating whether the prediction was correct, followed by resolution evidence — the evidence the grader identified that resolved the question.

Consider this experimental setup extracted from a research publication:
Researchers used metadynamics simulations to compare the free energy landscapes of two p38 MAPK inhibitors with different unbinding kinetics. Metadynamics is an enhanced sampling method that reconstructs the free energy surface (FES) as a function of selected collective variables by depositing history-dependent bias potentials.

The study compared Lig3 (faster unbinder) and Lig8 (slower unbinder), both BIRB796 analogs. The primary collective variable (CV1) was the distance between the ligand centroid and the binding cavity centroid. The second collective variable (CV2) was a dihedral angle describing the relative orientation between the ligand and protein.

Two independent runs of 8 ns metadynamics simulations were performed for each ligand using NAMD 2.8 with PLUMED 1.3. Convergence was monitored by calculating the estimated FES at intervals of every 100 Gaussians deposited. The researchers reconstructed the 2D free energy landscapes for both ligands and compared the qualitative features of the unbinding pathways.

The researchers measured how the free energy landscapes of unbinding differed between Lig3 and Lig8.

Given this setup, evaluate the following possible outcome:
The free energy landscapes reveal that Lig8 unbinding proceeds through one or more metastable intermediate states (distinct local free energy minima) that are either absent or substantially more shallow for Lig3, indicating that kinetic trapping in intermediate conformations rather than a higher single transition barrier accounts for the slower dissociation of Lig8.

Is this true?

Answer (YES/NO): NO